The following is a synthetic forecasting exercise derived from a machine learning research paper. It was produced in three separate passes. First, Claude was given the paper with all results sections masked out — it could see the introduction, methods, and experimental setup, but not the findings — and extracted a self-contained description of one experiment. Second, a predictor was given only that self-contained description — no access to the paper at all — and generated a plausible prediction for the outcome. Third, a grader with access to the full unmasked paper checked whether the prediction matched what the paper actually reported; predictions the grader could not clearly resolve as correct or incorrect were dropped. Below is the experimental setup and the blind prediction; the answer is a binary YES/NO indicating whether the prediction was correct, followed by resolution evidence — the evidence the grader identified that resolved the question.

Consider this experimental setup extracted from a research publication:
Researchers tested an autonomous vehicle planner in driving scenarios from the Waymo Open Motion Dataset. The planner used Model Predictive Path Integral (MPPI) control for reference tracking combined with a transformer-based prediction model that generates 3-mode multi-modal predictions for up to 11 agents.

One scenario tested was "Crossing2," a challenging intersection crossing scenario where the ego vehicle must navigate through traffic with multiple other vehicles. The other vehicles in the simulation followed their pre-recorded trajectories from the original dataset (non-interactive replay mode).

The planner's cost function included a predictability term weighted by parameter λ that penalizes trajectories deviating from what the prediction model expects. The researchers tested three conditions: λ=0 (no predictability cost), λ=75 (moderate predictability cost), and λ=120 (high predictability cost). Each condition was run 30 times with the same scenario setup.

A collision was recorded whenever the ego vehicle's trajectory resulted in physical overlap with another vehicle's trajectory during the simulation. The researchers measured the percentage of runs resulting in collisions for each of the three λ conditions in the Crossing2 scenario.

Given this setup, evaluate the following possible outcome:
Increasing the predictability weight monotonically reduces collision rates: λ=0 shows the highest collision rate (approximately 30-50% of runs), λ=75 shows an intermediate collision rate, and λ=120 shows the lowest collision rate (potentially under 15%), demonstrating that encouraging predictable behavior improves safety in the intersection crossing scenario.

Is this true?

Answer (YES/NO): NO